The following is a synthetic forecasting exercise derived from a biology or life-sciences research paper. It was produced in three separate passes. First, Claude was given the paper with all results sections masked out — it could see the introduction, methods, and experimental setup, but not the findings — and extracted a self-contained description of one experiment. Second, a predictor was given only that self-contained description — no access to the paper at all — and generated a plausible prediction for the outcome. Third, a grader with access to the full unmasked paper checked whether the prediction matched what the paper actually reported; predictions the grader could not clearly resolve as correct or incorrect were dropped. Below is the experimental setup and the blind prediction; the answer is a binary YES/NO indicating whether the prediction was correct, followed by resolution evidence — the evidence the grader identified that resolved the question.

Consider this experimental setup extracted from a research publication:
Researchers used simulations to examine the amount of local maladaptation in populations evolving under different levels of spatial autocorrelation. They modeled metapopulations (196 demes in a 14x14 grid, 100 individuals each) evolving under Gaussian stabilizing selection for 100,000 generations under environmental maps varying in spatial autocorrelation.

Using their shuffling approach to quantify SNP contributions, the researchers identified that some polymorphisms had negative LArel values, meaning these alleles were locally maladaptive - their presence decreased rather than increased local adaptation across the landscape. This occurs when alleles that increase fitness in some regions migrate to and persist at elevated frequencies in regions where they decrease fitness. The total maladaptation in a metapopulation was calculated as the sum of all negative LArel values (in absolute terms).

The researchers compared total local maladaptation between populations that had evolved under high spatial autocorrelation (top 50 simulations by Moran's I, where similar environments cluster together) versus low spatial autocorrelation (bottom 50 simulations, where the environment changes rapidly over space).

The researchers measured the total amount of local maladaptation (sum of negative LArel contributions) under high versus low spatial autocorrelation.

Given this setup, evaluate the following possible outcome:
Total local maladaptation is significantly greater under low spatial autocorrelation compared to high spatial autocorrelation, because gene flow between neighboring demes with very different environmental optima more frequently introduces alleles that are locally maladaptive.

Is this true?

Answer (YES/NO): YES